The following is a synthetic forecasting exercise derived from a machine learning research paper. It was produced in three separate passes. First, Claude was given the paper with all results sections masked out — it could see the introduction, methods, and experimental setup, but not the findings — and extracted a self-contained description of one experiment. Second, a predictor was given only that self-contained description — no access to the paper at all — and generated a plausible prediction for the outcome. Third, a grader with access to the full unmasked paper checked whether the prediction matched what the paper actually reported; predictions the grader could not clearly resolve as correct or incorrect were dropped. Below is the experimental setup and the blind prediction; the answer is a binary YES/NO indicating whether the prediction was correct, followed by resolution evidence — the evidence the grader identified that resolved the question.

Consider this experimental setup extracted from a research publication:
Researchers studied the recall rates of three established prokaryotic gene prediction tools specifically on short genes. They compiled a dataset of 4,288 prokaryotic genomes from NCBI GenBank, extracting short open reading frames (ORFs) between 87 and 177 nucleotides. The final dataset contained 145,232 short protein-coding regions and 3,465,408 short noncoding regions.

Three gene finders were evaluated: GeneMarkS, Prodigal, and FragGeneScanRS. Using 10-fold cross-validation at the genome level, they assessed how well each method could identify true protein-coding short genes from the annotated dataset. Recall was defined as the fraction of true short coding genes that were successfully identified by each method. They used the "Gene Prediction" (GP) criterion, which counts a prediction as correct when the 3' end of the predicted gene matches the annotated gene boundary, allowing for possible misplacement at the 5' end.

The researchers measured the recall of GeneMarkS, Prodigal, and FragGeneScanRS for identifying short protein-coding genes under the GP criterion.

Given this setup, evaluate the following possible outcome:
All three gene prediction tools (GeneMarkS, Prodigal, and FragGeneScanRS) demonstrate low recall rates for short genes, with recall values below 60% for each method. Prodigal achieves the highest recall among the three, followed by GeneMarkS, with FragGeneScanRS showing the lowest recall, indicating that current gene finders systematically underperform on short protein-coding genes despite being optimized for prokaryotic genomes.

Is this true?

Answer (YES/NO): NO